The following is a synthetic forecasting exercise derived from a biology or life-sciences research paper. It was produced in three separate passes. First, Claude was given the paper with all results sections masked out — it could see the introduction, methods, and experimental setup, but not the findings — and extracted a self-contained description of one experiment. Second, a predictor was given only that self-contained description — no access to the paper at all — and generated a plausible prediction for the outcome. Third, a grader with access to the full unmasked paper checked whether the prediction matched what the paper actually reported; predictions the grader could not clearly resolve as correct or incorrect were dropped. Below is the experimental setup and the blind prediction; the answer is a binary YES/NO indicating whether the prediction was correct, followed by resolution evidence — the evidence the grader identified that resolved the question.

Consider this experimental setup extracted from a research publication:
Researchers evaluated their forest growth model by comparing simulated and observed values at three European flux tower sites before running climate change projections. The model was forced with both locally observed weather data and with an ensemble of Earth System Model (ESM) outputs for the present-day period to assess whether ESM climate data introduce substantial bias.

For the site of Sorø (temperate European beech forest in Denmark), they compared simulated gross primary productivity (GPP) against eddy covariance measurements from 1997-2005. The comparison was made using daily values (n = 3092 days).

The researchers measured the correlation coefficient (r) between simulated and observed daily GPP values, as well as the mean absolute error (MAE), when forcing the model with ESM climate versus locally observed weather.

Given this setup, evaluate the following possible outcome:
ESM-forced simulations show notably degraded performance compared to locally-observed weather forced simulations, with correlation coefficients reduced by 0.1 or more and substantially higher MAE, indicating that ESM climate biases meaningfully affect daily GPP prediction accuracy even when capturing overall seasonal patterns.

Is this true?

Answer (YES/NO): NO